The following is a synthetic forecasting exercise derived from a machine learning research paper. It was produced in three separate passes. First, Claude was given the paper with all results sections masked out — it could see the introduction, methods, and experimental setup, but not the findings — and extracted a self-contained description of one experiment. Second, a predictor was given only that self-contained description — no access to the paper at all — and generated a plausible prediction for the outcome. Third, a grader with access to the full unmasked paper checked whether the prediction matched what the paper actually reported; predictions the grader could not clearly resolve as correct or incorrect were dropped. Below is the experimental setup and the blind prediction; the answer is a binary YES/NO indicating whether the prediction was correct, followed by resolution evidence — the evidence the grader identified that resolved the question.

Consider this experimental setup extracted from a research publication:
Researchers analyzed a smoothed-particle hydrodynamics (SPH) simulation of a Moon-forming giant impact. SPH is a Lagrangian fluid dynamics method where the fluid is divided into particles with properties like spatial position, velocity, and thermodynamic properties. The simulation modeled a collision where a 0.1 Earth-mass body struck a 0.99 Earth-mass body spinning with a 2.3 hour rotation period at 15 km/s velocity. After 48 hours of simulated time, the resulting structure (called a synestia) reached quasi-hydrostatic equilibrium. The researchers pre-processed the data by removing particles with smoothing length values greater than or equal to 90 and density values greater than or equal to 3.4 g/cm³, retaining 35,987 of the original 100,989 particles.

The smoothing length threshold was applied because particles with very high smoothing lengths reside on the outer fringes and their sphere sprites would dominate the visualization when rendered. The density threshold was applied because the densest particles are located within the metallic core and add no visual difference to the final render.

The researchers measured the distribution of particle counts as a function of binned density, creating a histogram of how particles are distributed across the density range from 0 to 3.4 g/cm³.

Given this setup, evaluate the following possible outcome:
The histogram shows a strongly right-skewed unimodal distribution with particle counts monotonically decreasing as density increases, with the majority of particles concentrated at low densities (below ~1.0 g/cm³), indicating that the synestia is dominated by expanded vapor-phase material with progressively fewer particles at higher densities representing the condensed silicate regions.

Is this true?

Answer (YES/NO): NO